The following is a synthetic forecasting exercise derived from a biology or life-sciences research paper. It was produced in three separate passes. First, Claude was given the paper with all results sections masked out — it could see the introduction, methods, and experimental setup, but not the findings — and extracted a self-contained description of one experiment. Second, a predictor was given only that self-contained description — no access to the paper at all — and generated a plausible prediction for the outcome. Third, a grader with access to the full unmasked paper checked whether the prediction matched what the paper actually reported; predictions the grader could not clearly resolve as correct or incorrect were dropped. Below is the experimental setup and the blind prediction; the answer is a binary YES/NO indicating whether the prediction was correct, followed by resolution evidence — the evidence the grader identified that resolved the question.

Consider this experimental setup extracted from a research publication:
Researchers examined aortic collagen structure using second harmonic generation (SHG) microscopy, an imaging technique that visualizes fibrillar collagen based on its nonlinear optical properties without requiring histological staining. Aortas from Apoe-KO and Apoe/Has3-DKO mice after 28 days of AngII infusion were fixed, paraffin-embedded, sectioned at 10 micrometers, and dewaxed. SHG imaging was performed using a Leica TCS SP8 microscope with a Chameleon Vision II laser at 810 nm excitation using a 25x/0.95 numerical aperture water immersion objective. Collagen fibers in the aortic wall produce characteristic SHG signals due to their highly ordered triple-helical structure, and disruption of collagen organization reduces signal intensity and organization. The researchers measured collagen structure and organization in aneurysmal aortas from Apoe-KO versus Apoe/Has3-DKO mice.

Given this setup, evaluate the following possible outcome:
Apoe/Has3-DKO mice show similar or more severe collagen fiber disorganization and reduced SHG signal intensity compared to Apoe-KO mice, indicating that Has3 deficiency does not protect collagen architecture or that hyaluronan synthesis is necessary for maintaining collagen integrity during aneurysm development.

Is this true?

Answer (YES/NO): NO